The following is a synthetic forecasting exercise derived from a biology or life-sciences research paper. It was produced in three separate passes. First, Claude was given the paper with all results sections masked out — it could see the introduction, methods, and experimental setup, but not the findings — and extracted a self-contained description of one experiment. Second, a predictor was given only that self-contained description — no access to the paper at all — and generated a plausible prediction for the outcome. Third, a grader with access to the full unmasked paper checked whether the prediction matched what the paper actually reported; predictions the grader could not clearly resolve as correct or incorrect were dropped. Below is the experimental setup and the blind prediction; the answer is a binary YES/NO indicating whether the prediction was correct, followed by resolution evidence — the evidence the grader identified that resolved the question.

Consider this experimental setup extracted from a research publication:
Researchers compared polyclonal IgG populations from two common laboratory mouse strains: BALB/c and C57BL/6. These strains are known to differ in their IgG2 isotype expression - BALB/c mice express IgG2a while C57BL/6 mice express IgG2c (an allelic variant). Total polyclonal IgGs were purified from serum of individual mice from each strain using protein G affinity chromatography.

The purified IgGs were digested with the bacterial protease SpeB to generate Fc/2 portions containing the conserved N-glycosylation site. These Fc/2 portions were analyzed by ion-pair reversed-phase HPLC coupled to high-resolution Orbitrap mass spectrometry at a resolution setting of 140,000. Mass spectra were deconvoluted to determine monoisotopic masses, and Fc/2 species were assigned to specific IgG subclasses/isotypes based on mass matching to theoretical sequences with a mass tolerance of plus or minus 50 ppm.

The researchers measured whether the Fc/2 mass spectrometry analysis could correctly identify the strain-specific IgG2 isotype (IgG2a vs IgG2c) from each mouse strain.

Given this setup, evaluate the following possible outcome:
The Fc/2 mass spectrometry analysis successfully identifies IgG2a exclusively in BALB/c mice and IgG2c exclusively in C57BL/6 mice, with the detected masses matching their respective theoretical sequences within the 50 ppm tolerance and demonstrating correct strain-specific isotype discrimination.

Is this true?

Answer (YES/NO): YES